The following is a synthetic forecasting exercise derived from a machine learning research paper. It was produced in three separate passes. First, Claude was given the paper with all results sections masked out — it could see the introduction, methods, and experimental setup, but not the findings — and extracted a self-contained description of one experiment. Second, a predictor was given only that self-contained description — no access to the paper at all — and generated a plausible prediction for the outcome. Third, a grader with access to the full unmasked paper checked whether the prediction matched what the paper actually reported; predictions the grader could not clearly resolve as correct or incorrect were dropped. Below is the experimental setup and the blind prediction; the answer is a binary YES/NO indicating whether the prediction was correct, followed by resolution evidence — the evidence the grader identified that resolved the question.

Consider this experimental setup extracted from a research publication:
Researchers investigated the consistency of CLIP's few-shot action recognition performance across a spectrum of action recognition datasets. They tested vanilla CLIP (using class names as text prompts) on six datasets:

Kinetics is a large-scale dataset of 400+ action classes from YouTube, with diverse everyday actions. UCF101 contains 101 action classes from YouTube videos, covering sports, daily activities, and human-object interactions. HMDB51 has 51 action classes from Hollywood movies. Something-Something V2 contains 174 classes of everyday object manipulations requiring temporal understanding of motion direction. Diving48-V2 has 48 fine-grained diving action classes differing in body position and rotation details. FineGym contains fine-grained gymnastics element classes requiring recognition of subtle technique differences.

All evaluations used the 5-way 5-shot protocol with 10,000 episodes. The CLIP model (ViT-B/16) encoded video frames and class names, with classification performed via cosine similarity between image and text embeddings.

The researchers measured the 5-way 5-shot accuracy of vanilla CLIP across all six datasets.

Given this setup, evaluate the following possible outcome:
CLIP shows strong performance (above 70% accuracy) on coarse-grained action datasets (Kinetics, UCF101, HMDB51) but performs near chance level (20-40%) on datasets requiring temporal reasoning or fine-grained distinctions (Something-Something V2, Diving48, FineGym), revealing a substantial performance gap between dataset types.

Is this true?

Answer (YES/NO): NO